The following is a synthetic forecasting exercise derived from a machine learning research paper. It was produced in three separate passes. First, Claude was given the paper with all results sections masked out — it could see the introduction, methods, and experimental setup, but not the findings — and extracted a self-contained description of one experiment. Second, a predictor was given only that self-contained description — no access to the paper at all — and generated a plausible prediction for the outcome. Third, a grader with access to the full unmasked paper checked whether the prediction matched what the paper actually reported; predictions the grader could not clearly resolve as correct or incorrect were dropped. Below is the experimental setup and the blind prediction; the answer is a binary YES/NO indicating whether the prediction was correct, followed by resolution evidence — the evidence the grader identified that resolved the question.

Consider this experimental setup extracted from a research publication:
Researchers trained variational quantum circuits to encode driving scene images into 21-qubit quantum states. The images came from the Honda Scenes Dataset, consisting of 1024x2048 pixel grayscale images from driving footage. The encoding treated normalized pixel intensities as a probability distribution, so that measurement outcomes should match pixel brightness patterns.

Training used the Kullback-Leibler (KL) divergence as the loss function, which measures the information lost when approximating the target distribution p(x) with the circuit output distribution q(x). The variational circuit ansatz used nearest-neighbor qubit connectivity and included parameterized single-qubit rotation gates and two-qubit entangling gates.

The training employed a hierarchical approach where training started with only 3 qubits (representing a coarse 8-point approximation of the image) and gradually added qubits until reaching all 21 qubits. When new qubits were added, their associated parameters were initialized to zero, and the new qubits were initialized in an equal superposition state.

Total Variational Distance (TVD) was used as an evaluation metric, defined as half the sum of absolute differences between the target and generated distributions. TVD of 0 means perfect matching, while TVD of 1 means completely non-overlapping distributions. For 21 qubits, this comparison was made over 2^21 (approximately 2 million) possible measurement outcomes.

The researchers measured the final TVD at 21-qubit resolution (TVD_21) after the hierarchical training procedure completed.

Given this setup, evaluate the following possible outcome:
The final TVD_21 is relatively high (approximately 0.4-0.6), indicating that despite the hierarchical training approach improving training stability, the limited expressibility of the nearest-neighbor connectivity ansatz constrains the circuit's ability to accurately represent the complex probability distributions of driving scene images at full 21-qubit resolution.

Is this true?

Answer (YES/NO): NO